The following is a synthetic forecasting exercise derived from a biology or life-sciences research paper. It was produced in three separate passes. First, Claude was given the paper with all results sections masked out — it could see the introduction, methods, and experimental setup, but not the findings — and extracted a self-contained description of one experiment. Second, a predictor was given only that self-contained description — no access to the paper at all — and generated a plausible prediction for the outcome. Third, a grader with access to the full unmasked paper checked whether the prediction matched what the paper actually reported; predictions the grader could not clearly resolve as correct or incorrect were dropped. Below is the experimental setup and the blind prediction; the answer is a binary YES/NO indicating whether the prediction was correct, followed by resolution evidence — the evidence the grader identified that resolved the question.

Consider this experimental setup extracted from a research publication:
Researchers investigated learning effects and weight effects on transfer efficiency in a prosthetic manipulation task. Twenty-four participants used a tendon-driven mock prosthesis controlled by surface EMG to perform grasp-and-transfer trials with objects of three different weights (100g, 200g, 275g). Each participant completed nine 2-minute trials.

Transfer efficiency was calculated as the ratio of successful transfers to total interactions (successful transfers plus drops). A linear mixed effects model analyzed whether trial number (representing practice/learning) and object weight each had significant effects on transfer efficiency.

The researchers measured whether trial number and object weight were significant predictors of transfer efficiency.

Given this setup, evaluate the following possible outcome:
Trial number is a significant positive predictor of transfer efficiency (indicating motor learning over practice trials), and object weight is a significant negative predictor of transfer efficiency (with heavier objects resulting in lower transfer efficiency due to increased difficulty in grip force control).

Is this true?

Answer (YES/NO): NO